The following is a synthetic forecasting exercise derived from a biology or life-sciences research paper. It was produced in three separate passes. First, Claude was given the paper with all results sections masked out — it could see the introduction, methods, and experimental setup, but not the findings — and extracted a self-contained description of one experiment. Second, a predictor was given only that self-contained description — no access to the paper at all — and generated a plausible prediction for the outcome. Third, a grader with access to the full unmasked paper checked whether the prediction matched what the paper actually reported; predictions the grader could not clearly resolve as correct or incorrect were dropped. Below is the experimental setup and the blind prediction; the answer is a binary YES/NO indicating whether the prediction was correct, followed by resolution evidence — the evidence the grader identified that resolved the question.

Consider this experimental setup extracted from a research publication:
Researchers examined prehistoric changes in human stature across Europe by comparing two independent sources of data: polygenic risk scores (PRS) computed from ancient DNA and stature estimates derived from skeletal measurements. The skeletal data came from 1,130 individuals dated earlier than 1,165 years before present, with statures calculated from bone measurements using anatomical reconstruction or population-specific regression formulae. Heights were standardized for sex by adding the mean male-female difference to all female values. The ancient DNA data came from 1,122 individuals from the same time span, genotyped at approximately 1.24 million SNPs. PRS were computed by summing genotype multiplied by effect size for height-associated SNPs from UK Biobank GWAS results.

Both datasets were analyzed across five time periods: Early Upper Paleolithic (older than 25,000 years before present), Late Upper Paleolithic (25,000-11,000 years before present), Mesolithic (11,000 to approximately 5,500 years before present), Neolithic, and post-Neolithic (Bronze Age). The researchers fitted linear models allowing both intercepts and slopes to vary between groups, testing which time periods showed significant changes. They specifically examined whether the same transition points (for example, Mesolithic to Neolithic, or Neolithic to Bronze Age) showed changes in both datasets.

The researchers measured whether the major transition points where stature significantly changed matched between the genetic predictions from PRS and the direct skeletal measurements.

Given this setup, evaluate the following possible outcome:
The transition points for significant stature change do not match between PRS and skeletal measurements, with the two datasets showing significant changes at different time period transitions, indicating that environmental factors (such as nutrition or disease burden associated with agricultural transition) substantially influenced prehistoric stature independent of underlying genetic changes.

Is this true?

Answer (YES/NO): NO